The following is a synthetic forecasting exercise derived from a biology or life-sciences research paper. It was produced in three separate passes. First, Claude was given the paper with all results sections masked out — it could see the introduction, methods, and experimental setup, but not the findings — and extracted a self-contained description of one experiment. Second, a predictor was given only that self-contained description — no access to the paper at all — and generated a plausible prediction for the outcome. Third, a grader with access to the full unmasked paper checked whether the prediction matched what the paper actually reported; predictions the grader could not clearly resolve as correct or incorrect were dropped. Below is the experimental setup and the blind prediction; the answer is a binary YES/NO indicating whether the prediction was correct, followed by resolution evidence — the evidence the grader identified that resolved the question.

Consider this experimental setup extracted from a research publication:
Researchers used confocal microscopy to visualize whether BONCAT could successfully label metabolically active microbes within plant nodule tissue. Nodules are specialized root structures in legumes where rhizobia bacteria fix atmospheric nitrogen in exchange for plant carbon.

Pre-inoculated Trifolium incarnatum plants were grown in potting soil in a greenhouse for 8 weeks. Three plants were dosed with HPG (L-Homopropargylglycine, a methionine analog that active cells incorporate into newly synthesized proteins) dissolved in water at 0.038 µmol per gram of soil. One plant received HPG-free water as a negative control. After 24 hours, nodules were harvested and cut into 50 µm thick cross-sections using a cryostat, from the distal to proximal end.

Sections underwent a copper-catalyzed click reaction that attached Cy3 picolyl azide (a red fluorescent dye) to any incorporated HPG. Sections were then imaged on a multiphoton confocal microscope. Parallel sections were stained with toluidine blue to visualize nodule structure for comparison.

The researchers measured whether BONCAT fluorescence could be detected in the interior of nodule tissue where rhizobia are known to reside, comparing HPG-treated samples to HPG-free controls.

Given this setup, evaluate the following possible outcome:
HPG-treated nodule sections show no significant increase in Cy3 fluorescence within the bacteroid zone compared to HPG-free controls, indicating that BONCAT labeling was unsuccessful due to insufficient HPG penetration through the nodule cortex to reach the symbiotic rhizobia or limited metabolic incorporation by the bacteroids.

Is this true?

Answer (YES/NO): NO